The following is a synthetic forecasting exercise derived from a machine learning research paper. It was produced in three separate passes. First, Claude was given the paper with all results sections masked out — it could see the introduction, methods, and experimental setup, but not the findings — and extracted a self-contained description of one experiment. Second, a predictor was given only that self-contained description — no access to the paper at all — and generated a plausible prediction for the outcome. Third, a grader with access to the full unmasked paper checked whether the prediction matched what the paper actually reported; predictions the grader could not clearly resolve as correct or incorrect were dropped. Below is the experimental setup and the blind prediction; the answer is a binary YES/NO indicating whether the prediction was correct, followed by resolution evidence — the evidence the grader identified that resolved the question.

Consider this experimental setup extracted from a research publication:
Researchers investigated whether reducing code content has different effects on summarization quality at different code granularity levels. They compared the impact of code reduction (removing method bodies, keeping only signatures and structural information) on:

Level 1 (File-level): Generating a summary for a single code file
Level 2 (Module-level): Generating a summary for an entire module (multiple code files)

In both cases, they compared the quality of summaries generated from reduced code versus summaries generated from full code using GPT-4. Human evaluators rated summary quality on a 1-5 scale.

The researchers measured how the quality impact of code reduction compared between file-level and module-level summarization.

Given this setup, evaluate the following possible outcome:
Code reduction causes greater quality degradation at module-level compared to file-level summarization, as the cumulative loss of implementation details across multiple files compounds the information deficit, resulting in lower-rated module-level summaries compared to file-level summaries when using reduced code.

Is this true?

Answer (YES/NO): NO